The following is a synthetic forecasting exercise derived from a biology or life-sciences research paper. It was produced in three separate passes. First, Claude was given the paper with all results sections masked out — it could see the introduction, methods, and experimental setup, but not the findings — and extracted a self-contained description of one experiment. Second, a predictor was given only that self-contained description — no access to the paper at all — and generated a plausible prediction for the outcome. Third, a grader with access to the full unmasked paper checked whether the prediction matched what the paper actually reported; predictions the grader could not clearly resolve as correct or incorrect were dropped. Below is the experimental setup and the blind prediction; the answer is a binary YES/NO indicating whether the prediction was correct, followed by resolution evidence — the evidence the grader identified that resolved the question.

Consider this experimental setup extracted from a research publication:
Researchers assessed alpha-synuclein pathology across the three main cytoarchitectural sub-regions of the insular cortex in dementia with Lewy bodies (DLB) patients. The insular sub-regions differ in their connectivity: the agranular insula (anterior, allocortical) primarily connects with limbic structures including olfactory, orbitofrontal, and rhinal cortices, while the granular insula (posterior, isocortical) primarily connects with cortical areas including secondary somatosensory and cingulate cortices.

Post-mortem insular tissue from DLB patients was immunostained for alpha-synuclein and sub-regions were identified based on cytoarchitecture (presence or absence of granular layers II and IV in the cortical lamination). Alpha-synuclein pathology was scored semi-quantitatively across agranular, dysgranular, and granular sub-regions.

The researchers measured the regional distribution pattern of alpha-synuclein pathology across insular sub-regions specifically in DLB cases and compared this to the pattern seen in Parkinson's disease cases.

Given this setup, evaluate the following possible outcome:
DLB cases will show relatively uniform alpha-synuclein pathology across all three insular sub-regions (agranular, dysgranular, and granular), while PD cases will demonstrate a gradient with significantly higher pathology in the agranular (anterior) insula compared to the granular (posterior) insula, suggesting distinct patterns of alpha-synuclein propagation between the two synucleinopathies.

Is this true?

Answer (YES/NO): YES